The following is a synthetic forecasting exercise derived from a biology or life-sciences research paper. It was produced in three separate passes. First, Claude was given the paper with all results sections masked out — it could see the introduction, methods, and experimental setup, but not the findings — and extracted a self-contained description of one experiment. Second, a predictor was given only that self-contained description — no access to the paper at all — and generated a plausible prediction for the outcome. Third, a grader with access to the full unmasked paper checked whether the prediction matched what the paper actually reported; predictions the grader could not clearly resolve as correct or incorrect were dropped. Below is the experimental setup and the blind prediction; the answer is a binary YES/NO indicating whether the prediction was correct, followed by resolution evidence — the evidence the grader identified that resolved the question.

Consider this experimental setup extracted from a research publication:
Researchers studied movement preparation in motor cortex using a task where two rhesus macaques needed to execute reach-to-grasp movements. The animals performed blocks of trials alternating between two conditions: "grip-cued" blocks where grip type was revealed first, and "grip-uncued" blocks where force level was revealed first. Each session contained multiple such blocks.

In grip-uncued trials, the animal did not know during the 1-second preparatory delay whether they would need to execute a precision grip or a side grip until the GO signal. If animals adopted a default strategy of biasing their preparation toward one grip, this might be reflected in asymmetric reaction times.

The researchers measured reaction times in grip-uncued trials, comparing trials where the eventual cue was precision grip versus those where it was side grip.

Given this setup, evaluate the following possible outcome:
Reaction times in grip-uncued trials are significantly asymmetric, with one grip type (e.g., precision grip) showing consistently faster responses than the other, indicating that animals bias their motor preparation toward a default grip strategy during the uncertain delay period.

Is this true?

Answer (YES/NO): NO